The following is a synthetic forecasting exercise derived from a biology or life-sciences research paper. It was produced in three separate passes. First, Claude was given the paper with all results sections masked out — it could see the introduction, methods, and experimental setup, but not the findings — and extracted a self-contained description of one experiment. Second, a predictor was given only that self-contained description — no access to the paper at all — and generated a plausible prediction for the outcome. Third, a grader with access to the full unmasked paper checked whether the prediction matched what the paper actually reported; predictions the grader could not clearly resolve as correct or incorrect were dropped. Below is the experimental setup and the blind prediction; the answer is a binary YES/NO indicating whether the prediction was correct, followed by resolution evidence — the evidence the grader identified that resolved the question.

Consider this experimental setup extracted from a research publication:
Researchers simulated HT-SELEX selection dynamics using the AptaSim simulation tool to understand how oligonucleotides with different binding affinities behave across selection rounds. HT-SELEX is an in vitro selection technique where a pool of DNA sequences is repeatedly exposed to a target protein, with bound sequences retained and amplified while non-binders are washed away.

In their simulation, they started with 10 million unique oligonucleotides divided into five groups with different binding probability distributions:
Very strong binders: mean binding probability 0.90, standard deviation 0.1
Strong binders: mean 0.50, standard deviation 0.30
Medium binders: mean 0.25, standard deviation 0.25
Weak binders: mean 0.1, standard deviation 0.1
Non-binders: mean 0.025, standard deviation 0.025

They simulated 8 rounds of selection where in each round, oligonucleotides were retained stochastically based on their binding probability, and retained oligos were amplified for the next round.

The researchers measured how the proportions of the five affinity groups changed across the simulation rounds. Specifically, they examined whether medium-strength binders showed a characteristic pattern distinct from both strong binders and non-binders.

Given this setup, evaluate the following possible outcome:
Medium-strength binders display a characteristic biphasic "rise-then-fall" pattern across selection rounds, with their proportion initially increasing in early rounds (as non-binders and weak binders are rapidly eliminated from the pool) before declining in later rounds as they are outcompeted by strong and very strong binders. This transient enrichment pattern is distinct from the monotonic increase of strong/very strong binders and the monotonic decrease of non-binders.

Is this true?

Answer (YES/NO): YES